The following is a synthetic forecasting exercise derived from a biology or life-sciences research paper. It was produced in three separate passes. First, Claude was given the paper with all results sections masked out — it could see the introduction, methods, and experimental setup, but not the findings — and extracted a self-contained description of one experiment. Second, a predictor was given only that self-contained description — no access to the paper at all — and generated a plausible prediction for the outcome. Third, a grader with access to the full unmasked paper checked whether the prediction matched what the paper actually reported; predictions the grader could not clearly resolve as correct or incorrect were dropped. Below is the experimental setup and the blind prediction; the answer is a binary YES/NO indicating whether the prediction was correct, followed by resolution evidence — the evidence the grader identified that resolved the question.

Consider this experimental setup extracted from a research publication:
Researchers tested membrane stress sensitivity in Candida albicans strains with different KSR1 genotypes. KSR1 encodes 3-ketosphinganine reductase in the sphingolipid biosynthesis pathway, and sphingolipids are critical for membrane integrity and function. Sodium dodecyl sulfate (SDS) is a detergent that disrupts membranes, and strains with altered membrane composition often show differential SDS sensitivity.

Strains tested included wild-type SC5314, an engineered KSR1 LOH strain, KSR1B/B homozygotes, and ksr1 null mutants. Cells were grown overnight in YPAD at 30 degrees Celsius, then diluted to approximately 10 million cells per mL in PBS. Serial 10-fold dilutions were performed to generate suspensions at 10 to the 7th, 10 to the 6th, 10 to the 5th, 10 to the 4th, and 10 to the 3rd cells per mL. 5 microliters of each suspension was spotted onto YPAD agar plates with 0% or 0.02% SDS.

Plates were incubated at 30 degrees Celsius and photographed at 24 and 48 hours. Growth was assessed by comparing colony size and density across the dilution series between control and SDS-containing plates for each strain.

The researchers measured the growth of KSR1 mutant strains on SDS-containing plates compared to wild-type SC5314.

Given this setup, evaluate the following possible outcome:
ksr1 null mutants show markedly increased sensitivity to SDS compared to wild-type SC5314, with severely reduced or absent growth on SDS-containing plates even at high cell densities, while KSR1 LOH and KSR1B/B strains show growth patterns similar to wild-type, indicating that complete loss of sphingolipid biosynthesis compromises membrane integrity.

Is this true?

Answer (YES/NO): NO